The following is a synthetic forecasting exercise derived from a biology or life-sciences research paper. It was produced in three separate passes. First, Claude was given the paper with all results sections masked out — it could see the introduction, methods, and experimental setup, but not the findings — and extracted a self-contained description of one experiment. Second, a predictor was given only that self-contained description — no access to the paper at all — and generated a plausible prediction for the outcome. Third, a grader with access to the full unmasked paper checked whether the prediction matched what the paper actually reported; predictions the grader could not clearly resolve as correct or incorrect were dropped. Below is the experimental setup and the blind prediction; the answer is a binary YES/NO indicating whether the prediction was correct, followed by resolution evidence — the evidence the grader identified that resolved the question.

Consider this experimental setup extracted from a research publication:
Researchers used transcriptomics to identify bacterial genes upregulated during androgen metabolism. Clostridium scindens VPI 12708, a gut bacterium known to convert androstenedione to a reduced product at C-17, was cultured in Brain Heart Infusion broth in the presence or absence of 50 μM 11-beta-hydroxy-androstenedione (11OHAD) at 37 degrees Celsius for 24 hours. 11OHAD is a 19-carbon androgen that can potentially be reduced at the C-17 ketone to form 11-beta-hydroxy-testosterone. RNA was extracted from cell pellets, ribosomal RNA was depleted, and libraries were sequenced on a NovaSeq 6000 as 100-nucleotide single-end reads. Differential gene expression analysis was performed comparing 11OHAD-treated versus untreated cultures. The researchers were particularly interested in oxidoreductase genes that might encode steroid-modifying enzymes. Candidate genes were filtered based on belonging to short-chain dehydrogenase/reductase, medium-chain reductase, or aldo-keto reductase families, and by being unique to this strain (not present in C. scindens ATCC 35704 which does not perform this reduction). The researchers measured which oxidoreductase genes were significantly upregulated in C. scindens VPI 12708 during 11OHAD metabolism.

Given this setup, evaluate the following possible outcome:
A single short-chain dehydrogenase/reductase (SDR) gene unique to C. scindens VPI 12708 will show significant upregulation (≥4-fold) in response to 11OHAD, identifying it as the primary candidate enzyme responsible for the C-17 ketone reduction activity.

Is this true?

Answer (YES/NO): YES